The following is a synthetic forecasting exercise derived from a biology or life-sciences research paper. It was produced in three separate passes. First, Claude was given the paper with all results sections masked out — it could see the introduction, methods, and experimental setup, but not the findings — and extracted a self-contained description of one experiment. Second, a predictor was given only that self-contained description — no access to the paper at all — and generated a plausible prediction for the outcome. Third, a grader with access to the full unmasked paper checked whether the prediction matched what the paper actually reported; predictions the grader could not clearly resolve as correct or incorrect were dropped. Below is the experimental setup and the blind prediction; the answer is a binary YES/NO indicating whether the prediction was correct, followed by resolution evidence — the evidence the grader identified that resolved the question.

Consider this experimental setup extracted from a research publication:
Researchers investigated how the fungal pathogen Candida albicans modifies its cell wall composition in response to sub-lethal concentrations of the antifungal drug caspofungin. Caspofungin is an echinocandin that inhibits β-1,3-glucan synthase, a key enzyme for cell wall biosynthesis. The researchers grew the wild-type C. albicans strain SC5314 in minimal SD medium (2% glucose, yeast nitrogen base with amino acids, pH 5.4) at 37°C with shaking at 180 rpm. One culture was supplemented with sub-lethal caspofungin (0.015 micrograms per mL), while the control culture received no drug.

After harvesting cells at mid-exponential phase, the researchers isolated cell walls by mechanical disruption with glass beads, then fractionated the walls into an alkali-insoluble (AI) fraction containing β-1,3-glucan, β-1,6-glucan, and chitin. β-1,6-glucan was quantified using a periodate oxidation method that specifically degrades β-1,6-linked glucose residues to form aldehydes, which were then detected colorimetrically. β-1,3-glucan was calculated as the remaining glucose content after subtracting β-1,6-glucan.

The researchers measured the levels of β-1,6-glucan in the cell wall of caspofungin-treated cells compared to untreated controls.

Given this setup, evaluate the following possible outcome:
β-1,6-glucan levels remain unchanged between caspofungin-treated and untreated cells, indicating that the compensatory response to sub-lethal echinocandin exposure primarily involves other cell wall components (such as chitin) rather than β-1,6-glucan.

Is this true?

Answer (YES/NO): YES